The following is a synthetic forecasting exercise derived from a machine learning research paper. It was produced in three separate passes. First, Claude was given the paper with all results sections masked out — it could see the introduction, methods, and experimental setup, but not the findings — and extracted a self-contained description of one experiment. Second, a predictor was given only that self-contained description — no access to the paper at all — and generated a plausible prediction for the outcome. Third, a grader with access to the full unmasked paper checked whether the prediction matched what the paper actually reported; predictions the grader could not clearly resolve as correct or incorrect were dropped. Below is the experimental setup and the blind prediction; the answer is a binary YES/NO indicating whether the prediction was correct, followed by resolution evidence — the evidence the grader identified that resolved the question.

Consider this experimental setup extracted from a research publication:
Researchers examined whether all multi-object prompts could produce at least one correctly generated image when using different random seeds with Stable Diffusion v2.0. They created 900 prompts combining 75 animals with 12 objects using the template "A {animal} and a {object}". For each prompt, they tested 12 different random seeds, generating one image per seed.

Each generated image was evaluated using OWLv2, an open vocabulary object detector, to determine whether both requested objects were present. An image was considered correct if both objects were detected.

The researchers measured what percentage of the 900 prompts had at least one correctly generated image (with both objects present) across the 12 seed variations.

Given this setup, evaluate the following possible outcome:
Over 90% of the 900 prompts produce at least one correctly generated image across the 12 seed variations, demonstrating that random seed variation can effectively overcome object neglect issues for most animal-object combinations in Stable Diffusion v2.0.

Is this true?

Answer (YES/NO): YES